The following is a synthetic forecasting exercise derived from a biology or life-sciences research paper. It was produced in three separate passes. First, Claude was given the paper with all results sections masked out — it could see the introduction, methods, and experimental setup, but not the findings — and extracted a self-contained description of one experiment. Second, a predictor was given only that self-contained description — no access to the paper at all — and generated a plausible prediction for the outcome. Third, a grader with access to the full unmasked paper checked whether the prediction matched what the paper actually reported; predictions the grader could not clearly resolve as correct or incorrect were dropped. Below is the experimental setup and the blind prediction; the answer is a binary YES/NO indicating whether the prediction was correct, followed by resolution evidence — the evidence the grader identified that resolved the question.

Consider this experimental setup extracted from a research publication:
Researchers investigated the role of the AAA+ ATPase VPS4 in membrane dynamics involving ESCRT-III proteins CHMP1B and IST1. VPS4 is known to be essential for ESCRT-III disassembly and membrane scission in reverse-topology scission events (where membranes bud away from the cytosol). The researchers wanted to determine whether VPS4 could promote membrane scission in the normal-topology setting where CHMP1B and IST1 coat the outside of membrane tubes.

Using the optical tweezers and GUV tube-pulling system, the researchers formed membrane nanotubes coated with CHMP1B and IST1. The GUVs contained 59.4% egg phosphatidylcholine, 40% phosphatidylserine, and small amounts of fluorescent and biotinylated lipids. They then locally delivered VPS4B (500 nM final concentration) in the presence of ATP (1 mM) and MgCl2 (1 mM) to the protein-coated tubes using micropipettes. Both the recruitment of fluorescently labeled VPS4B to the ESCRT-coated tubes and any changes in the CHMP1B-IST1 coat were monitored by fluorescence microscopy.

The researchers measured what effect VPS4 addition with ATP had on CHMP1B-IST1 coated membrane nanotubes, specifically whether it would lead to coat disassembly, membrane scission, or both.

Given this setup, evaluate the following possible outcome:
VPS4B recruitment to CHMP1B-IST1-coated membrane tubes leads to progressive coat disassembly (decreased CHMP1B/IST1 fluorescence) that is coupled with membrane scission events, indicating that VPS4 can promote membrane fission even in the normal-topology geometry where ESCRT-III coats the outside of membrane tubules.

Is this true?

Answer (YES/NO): NO